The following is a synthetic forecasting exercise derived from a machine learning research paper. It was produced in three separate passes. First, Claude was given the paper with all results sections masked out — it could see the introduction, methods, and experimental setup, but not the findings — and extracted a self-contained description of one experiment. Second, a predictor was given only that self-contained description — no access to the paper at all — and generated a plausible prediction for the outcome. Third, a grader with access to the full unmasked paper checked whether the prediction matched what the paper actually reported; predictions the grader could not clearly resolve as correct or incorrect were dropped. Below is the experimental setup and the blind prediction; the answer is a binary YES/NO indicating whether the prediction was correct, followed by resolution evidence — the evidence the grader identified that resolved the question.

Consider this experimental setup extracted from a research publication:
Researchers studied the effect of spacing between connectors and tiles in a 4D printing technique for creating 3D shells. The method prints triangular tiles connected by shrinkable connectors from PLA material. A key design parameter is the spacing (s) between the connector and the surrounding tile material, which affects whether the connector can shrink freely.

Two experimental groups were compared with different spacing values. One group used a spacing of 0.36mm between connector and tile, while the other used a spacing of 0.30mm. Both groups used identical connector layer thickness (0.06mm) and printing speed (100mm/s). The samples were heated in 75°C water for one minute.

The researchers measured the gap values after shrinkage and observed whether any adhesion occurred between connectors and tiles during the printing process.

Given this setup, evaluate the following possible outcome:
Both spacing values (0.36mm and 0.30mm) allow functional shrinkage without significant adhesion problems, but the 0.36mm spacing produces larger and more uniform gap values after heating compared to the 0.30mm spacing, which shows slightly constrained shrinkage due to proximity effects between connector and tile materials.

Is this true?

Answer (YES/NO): NO